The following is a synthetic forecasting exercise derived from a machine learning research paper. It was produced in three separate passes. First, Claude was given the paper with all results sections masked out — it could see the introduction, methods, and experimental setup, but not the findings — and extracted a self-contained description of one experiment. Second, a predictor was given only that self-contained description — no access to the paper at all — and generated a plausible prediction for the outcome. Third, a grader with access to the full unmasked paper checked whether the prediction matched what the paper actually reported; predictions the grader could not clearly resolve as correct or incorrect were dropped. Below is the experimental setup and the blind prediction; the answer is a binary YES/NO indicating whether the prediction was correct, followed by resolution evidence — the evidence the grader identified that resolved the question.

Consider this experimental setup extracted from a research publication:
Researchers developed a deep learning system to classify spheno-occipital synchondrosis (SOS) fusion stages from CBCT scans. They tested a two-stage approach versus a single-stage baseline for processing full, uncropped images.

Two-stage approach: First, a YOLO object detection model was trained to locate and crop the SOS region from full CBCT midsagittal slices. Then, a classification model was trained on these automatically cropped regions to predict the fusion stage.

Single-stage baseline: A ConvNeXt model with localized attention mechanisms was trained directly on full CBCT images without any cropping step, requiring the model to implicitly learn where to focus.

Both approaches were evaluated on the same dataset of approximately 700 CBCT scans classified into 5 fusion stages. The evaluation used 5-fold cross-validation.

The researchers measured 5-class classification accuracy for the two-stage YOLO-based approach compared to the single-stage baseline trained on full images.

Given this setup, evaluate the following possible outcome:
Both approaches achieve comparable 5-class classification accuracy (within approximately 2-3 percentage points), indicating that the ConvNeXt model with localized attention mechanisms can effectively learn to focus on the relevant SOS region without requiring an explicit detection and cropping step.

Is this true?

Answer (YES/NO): NO